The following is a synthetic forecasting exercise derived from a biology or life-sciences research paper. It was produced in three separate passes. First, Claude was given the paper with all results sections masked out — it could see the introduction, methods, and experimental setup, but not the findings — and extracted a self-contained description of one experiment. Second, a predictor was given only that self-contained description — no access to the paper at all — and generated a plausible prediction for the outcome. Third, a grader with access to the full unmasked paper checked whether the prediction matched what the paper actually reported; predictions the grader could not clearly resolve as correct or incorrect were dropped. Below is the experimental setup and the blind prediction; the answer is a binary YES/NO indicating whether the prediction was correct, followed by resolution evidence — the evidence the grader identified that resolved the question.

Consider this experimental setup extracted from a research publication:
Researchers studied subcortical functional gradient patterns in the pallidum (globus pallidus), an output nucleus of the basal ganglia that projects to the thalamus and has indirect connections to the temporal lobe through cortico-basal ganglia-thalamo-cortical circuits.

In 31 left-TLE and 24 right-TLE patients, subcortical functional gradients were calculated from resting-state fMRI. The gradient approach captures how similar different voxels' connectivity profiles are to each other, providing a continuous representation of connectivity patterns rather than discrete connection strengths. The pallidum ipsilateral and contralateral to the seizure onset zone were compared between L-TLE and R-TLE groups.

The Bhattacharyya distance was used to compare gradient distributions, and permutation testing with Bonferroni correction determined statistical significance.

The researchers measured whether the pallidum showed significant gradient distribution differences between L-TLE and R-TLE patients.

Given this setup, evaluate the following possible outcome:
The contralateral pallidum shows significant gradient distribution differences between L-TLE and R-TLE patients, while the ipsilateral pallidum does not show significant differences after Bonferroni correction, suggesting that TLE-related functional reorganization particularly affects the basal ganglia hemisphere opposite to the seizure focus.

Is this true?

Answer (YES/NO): NO